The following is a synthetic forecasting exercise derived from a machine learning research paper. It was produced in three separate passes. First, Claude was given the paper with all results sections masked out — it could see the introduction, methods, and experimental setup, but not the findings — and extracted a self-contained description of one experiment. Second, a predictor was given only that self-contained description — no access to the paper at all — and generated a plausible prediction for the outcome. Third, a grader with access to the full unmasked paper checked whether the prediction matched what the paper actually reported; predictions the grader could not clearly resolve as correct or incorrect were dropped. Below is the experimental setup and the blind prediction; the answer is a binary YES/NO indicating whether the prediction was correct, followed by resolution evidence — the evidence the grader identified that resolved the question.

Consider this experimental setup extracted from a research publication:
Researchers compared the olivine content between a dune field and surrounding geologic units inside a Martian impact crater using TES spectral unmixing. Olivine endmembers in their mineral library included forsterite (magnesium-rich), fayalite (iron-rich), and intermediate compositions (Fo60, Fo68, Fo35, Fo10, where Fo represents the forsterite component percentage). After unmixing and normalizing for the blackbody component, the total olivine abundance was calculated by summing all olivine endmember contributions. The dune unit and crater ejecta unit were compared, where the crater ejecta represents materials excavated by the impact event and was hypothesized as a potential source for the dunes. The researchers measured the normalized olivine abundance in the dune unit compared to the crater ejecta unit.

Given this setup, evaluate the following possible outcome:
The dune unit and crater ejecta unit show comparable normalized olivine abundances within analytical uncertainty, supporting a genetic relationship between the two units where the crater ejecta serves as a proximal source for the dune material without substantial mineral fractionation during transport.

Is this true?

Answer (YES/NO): NO